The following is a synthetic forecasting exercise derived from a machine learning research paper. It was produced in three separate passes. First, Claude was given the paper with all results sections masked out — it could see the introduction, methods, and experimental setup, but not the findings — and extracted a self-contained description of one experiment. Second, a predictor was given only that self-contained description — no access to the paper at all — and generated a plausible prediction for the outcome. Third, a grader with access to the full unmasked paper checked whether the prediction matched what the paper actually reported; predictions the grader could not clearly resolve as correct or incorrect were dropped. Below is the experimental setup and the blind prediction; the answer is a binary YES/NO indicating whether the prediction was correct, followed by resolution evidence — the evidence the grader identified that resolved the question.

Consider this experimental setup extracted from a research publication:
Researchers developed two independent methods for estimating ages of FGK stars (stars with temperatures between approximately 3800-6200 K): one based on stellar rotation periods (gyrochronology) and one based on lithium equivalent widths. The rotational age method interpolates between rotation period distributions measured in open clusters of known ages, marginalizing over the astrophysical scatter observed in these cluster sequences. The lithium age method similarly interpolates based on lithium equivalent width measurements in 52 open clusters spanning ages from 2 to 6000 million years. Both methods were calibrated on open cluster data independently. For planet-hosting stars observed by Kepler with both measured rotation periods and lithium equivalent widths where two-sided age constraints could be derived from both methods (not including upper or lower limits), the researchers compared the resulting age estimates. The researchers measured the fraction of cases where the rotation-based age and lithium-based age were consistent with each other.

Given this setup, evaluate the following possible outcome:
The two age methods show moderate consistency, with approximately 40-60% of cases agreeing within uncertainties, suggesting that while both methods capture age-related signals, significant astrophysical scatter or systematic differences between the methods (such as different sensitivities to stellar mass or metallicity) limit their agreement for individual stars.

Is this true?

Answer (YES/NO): NO